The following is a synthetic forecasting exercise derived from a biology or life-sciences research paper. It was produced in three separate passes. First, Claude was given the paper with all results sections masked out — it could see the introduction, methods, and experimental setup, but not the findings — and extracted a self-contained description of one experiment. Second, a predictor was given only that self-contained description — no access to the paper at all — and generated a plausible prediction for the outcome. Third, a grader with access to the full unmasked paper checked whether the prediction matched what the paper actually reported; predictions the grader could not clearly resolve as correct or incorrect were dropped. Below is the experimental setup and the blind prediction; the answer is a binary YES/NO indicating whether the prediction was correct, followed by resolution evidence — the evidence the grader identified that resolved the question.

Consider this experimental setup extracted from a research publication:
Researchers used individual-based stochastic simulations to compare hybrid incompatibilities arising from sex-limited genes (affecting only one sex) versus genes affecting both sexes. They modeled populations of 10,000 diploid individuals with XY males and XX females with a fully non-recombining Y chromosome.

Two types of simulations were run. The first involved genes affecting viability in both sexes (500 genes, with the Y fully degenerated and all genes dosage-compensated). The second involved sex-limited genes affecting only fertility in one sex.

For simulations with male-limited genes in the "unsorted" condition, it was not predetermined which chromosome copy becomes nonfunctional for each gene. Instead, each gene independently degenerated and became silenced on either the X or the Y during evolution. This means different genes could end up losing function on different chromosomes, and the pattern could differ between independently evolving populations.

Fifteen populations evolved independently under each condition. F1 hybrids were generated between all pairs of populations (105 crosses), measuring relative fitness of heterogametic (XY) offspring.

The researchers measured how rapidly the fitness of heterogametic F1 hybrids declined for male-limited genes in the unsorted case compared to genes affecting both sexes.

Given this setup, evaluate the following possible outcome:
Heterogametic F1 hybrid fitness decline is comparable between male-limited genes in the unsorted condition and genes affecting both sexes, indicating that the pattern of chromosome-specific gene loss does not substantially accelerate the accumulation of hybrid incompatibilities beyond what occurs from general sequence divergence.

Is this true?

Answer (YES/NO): NO